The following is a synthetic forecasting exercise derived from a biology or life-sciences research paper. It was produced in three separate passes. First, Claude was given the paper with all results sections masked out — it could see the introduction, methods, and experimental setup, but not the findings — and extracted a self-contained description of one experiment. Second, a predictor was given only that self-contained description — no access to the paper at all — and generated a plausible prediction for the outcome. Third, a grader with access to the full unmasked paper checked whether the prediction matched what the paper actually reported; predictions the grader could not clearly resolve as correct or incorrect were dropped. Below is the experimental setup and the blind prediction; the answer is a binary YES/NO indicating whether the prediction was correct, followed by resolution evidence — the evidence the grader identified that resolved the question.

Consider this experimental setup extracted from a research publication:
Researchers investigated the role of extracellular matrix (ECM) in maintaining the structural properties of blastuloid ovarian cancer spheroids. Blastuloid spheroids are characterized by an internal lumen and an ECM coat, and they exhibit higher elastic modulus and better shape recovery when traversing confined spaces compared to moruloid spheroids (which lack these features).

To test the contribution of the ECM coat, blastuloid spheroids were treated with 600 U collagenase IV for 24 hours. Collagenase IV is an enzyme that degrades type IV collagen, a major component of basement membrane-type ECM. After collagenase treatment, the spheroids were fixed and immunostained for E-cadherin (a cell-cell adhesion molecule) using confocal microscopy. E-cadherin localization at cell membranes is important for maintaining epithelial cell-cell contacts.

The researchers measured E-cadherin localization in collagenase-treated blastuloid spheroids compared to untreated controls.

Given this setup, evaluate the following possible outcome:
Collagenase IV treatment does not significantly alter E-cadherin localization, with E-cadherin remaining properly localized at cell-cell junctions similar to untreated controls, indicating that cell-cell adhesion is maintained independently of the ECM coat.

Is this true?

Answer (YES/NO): NO